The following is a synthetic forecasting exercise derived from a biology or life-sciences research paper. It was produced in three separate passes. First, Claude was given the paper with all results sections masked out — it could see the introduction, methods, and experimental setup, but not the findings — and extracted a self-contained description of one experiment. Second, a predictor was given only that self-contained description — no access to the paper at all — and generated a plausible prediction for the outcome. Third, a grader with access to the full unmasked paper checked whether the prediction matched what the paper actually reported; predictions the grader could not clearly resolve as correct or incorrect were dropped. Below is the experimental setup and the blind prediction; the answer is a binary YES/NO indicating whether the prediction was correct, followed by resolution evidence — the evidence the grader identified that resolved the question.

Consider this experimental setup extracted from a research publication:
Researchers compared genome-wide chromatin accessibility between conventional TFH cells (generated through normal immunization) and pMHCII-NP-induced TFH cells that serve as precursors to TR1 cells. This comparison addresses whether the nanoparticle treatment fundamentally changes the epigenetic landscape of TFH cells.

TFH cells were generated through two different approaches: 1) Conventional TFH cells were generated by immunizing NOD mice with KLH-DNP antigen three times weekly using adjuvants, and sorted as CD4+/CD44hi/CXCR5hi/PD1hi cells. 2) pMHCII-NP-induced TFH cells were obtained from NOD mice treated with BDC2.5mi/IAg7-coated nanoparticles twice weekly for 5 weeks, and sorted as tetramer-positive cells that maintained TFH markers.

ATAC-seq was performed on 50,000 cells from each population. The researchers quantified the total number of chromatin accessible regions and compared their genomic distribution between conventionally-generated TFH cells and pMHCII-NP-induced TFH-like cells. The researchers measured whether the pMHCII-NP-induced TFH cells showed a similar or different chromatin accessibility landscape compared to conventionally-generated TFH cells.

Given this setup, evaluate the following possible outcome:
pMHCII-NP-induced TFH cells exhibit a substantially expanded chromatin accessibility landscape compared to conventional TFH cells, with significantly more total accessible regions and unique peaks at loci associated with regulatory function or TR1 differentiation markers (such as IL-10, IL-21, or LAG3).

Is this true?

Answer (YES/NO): NO